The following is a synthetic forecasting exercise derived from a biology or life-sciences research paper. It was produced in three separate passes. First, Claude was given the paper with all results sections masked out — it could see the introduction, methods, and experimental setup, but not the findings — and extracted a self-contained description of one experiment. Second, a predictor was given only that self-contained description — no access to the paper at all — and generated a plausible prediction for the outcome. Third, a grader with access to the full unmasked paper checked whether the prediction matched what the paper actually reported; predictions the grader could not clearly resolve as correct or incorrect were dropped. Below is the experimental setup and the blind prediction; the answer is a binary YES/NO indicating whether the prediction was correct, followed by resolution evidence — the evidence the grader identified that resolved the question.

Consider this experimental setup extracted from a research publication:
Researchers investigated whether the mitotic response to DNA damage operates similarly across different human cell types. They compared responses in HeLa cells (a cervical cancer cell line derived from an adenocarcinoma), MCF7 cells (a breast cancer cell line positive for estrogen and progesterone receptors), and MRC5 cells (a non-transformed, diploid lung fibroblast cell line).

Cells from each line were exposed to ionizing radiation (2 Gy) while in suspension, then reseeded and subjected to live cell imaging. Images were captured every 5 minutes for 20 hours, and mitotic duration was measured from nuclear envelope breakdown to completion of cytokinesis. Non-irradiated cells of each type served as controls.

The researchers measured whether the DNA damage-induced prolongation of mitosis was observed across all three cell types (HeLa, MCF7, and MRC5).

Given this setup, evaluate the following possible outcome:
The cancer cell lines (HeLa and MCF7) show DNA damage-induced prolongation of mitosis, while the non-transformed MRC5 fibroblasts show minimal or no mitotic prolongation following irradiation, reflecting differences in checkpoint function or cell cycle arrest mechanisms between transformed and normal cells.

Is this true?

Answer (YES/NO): NO